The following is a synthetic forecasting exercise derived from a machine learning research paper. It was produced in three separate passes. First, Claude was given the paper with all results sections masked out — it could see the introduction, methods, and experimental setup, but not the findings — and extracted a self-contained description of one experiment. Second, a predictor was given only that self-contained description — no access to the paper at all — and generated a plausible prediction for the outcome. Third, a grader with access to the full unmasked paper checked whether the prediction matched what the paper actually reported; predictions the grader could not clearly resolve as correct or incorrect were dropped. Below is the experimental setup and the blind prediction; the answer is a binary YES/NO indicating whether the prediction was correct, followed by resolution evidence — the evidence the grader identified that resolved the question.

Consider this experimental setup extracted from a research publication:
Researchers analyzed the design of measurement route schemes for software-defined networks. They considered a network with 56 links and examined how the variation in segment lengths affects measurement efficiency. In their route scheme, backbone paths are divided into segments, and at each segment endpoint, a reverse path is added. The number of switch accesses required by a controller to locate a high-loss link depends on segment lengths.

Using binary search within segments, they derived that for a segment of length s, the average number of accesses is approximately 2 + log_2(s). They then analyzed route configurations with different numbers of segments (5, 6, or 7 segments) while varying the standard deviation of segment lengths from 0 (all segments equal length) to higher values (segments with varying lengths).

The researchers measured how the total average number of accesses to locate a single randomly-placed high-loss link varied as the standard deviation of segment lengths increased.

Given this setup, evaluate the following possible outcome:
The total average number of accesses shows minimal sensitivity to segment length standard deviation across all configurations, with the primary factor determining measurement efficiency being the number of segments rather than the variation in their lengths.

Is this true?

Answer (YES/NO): NO